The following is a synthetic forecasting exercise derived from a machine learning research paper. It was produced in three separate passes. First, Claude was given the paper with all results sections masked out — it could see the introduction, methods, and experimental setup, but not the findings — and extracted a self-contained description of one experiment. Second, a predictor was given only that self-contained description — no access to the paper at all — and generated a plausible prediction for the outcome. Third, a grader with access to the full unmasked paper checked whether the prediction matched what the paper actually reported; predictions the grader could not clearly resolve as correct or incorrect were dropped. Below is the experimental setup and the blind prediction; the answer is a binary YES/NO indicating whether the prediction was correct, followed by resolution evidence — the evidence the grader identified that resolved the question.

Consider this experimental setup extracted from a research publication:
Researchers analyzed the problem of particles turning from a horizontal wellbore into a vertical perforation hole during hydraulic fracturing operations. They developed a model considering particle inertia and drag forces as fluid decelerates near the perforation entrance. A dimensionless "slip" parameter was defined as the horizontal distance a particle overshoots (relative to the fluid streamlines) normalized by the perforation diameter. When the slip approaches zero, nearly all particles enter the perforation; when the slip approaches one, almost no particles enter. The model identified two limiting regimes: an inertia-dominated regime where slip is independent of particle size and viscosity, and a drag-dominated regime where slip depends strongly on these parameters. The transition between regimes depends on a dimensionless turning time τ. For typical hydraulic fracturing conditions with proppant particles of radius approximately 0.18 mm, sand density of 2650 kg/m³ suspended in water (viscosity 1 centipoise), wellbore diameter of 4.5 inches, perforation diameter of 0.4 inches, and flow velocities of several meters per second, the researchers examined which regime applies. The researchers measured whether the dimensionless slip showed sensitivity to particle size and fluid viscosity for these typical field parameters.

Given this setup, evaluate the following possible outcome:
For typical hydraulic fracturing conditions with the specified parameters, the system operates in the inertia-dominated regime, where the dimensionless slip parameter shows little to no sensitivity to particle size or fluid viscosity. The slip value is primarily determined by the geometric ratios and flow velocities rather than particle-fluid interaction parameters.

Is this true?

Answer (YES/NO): YES